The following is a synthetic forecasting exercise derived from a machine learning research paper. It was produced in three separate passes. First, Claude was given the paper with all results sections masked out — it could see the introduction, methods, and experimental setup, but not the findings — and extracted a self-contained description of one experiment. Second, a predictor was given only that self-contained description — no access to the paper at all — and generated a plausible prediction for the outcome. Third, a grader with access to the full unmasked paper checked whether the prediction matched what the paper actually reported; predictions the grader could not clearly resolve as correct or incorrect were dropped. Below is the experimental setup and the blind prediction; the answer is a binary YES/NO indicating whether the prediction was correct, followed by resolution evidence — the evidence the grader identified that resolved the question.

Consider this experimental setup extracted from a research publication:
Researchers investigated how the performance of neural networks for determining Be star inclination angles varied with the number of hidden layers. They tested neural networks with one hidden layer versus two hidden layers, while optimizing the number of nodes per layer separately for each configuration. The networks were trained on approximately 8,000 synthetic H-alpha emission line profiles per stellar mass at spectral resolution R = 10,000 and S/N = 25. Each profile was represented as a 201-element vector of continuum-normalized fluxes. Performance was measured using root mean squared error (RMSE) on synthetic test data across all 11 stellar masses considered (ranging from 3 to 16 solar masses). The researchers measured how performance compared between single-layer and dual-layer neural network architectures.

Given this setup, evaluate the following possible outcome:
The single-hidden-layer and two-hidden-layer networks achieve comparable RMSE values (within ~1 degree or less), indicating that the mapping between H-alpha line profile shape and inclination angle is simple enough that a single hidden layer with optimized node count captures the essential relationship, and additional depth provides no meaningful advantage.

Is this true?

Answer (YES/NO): NO